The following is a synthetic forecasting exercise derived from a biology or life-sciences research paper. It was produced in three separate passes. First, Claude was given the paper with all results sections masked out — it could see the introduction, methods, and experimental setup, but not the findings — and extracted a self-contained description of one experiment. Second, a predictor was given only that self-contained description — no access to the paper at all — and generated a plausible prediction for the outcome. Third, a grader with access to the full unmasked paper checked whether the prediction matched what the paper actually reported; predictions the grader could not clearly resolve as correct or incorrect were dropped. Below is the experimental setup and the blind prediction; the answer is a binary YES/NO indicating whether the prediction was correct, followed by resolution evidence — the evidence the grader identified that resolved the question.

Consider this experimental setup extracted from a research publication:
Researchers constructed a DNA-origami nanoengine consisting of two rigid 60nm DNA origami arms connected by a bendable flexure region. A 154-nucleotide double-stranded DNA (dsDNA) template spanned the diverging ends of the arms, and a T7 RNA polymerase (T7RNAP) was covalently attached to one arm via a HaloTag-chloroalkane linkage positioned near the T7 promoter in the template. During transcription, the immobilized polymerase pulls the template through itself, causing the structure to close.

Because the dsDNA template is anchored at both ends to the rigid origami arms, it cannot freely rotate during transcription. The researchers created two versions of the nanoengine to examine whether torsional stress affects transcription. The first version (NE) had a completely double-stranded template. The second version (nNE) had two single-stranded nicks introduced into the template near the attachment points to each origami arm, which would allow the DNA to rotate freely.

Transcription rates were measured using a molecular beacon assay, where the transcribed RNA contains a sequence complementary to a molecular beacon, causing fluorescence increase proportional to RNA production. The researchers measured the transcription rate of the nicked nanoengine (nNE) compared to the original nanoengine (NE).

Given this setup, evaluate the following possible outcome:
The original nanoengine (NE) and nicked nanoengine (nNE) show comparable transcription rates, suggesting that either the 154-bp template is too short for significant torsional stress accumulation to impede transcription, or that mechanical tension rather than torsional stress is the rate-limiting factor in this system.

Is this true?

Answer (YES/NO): NO